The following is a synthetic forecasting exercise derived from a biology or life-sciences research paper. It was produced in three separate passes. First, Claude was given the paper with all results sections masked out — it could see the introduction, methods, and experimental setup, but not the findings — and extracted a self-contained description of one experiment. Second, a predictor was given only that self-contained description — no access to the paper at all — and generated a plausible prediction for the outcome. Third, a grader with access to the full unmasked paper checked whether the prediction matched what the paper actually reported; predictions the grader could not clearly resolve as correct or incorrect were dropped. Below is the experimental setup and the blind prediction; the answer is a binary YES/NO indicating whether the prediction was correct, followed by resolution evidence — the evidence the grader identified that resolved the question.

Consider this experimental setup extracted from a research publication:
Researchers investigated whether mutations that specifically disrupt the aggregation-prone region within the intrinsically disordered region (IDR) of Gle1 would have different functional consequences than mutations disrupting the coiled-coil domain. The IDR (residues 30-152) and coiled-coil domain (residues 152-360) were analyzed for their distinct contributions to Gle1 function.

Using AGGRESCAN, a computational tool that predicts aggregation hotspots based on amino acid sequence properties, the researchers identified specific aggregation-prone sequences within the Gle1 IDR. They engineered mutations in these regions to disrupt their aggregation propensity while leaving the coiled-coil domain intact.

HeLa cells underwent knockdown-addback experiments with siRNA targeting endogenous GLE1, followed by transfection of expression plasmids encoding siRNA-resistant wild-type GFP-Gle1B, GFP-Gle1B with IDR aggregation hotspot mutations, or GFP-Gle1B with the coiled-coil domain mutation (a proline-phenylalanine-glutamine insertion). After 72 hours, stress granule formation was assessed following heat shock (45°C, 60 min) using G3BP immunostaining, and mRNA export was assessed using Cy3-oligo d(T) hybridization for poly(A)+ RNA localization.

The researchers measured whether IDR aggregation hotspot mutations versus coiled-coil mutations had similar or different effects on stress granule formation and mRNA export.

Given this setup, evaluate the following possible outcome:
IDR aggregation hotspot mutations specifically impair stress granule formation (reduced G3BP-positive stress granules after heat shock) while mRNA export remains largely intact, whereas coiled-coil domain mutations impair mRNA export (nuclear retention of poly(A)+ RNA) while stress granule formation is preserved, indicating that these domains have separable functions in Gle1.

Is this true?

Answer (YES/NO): NO